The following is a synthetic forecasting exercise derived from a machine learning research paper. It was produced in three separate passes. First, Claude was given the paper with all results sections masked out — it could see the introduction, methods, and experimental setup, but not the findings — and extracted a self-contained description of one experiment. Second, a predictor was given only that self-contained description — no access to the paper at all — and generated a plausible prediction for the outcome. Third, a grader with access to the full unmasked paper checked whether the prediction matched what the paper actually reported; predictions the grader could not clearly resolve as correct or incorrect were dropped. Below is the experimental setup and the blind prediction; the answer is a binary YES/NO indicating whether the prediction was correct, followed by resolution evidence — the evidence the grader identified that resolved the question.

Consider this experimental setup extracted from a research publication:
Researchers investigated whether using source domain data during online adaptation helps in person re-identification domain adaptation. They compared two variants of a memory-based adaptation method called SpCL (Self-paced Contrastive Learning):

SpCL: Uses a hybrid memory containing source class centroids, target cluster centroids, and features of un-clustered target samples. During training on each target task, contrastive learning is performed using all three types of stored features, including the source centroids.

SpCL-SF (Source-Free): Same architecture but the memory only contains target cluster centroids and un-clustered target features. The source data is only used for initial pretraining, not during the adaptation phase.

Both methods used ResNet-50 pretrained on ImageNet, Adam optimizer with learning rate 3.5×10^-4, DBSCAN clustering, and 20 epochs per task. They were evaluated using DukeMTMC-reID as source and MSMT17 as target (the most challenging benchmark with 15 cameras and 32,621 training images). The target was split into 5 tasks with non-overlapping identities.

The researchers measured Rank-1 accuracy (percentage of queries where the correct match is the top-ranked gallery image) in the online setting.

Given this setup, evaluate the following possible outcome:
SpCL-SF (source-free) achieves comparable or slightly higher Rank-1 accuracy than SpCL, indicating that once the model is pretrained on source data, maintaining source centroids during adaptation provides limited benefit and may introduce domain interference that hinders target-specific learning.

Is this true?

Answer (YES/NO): YES